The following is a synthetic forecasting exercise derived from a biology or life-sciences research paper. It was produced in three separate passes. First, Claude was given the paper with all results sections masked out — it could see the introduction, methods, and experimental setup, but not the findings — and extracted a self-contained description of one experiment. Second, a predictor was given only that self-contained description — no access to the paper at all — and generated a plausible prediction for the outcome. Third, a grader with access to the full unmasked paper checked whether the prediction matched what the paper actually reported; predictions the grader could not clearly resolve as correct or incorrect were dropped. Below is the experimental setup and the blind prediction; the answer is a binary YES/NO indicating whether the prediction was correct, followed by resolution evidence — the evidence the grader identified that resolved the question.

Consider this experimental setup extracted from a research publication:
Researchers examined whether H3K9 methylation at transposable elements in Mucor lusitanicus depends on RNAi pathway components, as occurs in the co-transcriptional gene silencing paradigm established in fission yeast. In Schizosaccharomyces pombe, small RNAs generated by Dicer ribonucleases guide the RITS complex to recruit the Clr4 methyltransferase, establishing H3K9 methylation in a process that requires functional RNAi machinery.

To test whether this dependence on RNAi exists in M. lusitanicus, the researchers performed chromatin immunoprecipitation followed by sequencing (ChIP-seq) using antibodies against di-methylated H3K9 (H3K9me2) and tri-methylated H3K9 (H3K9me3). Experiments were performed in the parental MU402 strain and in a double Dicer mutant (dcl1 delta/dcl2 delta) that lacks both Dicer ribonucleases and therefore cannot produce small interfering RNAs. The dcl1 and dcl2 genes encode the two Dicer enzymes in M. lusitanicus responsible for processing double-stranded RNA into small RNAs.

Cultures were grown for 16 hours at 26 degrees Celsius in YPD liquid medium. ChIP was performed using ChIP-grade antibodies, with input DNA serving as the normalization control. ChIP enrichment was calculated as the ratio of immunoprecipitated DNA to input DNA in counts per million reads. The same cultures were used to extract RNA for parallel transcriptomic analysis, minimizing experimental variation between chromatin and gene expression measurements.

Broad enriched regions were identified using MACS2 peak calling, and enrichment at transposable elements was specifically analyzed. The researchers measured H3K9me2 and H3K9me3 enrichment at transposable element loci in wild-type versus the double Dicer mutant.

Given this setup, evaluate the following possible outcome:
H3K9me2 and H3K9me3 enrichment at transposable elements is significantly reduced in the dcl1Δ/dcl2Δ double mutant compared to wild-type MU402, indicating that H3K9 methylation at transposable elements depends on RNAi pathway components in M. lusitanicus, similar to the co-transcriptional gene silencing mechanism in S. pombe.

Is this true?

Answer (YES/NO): NO